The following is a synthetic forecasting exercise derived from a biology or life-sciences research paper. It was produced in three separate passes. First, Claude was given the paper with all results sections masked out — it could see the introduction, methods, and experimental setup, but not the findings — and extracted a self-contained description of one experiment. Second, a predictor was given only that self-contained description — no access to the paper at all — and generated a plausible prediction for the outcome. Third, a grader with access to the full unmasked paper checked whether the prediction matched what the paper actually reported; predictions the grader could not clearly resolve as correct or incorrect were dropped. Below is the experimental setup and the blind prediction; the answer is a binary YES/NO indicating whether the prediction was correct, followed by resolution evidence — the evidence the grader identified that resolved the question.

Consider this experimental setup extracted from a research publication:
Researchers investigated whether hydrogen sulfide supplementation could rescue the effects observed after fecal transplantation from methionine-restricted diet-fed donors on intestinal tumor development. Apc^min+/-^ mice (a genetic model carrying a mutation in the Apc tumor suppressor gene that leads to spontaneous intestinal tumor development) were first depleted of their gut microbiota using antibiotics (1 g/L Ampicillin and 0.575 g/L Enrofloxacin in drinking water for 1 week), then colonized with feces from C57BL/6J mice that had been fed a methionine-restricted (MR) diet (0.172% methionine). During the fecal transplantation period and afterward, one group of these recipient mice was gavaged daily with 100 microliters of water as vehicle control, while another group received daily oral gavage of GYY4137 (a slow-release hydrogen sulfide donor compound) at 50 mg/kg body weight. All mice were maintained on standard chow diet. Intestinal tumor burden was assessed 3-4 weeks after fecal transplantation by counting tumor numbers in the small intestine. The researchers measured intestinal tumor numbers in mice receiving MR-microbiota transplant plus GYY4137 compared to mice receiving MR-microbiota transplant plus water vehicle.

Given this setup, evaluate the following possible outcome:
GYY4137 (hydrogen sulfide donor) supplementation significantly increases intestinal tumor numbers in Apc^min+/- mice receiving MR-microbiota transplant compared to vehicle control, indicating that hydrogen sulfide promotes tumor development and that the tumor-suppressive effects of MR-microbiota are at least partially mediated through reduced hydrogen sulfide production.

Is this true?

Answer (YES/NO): NO